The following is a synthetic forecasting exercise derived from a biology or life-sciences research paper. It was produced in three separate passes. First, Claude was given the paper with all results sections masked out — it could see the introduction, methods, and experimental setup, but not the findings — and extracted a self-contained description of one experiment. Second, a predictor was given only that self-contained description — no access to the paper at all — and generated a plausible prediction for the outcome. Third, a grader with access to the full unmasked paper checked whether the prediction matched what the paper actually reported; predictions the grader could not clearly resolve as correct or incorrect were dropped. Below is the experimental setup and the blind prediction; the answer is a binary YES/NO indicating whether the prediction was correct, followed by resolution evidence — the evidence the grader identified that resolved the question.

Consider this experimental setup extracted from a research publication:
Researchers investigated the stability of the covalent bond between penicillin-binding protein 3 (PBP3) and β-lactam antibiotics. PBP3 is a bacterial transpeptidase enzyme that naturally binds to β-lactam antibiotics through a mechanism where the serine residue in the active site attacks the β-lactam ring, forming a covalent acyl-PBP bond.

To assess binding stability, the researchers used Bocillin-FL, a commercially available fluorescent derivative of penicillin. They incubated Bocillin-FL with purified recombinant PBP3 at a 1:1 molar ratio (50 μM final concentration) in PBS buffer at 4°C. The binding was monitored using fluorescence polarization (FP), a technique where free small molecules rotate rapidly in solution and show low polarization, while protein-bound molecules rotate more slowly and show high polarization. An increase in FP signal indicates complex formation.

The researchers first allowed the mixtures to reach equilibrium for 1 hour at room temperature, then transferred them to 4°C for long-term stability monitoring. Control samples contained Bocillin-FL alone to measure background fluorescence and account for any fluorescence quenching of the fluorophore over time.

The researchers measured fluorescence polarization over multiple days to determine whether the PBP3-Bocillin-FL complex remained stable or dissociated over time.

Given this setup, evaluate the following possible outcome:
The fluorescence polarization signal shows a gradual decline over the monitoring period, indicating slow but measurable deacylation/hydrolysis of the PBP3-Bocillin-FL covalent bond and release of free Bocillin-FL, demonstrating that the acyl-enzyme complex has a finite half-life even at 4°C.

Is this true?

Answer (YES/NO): NO